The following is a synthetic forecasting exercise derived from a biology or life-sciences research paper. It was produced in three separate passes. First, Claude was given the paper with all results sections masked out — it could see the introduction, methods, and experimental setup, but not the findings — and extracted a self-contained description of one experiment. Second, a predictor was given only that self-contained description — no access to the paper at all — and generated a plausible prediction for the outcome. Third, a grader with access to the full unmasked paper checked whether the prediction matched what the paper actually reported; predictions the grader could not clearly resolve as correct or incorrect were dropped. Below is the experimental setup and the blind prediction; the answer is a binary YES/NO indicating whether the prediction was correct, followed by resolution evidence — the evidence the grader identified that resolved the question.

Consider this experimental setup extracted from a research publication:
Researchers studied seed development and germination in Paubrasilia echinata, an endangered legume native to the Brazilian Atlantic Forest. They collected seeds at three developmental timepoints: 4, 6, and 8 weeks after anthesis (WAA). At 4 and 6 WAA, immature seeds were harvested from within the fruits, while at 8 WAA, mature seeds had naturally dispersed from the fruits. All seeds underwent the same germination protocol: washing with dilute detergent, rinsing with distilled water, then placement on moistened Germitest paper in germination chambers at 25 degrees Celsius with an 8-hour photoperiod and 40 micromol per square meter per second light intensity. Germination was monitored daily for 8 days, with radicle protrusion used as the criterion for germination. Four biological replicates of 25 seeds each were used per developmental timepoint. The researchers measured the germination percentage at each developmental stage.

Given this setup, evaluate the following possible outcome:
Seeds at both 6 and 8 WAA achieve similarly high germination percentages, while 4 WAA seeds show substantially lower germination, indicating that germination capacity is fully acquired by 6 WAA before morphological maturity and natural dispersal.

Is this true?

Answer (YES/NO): NO